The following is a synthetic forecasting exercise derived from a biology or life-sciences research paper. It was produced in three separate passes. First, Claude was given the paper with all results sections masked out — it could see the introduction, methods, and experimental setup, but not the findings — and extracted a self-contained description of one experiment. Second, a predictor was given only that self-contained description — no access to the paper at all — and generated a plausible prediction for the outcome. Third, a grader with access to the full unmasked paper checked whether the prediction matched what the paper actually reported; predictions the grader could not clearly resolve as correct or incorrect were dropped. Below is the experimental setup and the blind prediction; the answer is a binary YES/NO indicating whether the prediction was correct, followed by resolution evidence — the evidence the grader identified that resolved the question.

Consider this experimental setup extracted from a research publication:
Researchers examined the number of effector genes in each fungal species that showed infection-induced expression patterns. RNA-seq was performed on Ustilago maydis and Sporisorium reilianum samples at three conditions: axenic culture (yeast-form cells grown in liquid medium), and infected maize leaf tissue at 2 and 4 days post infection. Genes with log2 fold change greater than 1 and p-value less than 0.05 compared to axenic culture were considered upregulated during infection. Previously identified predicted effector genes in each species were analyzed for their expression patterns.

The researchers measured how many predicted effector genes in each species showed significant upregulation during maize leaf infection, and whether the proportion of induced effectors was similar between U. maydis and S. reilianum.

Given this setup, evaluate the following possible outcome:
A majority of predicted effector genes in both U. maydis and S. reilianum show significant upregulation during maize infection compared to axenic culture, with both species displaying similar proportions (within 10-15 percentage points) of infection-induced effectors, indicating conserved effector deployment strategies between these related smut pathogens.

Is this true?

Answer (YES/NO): YES